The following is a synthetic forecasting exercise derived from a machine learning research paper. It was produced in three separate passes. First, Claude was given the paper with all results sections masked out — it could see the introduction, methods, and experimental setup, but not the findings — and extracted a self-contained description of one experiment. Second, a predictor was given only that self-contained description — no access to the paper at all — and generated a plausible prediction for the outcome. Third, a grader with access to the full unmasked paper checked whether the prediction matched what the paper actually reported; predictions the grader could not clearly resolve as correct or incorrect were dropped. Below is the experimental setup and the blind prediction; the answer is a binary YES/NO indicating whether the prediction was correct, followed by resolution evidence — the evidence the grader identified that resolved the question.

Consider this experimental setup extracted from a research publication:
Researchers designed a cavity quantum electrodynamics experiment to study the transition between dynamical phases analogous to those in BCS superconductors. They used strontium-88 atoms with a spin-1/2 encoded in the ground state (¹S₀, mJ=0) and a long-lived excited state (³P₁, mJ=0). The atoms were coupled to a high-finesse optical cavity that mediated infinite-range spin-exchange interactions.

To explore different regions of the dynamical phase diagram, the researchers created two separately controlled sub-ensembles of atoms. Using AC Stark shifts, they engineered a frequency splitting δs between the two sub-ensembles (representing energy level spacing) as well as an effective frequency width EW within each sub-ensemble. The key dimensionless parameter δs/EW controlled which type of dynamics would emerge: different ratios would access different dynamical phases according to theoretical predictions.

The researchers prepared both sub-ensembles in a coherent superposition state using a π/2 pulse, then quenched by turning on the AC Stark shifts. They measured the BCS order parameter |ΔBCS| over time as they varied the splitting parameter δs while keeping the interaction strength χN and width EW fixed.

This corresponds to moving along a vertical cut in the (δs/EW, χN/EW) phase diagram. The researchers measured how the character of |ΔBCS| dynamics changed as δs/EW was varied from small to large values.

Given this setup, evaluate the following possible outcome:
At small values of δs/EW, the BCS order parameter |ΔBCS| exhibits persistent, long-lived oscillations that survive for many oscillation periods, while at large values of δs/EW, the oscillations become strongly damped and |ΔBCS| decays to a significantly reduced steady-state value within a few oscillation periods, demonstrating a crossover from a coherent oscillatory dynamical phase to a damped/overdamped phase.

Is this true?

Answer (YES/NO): NO